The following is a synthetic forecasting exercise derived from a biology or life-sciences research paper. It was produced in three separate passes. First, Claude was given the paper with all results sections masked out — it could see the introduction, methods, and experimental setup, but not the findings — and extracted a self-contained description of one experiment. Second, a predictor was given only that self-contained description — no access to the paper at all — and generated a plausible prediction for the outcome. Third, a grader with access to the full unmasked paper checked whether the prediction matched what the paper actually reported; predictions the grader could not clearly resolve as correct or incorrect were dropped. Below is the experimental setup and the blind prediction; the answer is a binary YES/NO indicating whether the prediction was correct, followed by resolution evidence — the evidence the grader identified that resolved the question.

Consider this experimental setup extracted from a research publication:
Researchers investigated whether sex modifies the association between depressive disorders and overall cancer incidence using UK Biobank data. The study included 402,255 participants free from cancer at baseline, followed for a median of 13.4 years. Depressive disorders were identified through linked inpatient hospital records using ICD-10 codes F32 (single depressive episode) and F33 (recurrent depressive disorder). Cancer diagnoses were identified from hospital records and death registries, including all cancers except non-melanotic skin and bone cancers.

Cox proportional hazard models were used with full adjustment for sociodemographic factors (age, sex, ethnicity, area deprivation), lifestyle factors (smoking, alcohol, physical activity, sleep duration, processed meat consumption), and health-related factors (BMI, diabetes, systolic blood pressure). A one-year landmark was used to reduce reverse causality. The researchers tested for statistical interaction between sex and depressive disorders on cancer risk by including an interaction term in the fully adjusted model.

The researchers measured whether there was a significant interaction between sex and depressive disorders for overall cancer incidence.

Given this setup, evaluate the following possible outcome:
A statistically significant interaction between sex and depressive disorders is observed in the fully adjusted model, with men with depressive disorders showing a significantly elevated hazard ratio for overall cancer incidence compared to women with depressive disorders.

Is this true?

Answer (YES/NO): YES